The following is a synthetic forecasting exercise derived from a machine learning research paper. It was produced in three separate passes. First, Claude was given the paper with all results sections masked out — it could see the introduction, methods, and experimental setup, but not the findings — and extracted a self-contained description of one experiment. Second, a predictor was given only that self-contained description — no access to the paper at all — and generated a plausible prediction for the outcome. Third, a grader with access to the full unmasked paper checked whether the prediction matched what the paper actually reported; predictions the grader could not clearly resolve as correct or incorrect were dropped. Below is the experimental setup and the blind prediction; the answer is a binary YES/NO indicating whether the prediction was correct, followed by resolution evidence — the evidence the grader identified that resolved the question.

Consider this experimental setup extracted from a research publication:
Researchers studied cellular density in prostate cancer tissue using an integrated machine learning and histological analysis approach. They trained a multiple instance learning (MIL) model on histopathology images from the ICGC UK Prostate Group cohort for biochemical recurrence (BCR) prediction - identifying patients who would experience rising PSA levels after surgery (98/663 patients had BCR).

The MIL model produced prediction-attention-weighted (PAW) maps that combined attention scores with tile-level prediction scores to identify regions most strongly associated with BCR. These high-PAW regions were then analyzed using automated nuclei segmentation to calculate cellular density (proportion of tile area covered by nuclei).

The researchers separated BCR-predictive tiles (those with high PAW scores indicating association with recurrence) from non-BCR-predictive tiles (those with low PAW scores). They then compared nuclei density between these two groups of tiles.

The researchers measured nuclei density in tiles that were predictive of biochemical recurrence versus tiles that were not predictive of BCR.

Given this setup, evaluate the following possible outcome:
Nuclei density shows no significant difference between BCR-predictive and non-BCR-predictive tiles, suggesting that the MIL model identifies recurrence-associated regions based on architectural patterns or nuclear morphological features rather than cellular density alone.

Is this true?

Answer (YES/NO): NO